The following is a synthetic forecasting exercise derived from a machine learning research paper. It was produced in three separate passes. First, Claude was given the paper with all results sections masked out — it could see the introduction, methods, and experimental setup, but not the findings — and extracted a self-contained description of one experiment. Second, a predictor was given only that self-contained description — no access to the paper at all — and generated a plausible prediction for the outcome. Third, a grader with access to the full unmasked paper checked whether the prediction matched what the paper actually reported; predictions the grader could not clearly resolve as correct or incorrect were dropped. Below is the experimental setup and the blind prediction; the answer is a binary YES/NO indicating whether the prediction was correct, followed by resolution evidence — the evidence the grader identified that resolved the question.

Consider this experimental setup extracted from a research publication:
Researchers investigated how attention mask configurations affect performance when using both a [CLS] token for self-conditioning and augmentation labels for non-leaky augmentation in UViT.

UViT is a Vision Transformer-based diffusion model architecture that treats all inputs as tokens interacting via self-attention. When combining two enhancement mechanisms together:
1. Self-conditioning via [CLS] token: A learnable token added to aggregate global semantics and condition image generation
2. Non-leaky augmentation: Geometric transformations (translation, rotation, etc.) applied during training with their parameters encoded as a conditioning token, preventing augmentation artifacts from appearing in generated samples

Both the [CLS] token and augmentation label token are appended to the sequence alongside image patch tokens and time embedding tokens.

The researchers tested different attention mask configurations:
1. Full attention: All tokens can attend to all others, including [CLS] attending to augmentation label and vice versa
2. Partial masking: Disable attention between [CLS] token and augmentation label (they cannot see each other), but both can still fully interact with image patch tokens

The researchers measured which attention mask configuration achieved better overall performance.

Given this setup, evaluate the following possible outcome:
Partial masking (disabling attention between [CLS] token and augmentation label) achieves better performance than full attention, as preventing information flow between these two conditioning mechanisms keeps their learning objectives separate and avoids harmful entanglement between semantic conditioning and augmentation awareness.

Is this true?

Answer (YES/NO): YES